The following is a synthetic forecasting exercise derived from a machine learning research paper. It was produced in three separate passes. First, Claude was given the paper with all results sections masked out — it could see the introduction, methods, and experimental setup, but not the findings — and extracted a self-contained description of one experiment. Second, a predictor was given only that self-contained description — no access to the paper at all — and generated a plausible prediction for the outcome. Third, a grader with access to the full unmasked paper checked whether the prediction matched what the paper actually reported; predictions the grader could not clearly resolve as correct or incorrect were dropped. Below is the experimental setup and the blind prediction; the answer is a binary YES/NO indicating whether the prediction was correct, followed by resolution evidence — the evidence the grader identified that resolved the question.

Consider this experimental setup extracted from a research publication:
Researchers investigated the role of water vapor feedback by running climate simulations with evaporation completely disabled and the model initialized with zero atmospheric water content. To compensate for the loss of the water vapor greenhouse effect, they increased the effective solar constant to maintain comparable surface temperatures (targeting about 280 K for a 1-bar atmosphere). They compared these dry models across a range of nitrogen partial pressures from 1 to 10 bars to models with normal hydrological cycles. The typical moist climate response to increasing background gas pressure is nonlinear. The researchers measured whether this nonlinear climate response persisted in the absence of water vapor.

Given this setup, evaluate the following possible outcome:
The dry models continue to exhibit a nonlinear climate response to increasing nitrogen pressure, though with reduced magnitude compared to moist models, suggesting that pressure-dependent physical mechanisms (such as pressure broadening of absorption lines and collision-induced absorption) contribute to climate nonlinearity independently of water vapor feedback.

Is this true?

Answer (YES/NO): NO